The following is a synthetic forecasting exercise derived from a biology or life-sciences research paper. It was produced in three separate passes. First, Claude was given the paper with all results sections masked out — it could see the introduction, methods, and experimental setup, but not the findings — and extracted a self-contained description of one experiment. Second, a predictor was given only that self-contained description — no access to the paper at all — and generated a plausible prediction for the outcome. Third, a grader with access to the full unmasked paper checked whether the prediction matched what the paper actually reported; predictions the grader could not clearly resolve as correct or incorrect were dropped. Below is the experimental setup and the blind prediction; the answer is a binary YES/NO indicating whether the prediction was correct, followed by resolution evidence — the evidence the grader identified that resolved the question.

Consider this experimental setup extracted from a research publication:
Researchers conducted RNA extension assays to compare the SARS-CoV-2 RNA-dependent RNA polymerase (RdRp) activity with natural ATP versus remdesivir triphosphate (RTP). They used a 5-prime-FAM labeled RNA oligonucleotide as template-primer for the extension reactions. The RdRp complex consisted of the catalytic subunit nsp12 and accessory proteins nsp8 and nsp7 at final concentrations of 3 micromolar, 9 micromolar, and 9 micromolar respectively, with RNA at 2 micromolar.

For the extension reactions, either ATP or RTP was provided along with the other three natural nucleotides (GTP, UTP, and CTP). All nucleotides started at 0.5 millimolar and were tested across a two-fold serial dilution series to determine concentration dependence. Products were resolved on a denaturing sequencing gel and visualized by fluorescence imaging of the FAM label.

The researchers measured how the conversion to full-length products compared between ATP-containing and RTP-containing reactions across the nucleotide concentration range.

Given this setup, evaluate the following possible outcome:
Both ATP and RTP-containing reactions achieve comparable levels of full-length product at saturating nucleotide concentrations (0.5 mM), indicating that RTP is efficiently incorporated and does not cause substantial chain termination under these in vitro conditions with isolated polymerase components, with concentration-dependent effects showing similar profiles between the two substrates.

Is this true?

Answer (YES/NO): NO